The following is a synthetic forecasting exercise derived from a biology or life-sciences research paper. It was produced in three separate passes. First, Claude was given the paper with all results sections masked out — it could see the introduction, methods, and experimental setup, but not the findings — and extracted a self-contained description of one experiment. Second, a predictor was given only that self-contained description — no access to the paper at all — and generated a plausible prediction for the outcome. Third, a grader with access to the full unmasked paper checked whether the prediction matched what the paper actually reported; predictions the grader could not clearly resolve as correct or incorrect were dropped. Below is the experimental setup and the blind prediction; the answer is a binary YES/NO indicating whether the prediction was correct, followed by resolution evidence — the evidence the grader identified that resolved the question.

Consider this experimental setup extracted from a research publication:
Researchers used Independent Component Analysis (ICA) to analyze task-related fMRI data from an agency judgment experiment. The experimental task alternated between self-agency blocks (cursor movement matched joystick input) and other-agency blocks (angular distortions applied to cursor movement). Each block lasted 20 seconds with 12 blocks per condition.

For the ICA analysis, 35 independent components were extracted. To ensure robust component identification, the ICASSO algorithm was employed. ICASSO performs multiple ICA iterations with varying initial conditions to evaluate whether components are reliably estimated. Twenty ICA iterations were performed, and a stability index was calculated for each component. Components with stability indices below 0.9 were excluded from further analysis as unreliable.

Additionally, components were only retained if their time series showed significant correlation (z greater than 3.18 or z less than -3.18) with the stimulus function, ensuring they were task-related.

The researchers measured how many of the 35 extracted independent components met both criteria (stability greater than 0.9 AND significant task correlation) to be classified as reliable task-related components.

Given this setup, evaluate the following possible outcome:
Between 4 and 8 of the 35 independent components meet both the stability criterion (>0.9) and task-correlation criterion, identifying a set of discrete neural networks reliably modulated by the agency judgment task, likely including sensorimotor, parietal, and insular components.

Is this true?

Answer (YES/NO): NO